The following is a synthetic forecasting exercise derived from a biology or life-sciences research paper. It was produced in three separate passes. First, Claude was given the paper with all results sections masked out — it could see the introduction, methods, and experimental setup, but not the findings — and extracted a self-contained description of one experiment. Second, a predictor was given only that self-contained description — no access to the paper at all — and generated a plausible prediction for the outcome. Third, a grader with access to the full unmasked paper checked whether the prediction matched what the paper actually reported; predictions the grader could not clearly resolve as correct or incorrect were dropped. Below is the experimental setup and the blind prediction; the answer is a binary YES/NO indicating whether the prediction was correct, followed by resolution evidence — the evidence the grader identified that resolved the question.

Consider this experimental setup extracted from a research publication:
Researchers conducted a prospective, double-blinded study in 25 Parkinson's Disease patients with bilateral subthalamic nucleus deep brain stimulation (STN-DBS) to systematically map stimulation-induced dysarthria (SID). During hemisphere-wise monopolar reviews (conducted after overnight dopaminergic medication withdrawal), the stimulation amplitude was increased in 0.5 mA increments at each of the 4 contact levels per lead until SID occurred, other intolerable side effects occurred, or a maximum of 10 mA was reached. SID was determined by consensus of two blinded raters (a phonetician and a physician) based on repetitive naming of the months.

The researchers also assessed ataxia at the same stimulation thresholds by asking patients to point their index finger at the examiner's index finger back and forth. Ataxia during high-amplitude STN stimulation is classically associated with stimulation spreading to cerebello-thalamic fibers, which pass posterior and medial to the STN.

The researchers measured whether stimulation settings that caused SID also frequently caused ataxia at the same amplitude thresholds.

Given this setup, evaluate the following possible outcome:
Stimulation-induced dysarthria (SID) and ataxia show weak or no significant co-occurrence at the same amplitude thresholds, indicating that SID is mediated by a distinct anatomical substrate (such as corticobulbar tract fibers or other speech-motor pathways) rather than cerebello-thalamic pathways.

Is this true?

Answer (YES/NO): NO